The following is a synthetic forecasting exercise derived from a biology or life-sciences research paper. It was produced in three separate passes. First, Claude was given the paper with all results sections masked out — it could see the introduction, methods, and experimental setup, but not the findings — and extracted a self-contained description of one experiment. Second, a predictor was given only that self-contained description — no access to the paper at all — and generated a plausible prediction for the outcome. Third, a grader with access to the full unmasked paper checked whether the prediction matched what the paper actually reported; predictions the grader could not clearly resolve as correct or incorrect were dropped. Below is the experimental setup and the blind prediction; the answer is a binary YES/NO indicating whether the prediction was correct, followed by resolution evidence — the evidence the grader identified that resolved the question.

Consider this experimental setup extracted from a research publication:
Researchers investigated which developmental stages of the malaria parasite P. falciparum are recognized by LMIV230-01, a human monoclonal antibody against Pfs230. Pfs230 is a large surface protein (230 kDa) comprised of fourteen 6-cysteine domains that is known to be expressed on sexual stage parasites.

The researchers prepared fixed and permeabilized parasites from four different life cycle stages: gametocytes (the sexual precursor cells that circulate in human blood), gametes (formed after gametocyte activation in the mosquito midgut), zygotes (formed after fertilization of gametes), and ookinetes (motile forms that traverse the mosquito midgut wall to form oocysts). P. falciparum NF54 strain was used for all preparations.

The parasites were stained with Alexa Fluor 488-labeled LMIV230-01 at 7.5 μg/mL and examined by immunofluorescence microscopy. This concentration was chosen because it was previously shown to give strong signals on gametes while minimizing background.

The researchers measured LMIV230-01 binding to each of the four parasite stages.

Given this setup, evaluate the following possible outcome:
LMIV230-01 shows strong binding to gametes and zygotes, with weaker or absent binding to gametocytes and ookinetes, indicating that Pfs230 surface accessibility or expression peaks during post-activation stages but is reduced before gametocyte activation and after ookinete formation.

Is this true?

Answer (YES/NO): NO